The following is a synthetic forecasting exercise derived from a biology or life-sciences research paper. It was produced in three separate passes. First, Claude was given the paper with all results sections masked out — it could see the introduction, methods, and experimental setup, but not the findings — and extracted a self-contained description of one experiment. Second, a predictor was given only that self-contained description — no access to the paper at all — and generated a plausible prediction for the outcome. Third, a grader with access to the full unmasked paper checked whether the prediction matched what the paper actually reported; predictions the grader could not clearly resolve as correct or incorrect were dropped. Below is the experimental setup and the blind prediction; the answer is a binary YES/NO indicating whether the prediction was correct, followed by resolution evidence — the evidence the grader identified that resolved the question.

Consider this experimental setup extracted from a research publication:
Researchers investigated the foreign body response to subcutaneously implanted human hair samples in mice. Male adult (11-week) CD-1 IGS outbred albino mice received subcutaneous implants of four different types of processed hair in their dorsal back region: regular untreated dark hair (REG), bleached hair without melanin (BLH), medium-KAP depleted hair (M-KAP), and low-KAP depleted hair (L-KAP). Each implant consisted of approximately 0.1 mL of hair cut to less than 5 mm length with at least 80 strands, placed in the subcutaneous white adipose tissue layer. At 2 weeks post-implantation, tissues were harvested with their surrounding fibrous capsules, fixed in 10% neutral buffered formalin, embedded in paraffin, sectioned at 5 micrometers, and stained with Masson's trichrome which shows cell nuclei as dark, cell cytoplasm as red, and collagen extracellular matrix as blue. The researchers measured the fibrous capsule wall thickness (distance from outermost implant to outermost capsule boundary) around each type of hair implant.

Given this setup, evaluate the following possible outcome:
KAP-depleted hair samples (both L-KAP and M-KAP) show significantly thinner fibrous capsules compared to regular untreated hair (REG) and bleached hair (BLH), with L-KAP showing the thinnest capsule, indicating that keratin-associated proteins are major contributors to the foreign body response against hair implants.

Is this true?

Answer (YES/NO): NO